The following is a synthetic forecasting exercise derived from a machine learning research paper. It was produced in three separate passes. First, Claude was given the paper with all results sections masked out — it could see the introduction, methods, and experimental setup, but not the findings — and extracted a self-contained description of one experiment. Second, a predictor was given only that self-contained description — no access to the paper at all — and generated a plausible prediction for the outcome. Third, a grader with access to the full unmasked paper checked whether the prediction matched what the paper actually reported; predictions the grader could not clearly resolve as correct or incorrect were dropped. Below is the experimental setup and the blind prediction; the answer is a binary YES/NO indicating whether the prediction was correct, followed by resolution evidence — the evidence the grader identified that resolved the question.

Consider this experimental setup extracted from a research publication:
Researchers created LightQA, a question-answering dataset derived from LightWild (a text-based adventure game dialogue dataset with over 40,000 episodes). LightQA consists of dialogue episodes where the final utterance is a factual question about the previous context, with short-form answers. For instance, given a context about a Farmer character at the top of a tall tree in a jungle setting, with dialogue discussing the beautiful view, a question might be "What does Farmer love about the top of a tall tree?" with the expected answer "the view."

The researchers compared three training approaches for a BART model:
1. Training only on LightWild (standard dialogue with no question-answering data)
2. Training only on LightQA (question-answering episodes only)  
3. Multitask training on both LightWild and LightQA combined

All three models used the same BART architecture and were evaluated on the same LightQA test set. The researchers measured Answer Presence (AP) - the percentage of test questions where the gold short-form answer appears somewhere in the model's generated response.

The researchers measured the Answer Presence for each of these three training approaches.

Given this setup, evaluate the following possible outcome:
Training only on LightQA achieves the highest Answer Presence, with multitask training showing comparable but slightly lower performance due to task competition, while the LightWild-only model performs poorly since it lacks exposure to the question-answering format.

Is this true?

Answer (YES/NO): YES